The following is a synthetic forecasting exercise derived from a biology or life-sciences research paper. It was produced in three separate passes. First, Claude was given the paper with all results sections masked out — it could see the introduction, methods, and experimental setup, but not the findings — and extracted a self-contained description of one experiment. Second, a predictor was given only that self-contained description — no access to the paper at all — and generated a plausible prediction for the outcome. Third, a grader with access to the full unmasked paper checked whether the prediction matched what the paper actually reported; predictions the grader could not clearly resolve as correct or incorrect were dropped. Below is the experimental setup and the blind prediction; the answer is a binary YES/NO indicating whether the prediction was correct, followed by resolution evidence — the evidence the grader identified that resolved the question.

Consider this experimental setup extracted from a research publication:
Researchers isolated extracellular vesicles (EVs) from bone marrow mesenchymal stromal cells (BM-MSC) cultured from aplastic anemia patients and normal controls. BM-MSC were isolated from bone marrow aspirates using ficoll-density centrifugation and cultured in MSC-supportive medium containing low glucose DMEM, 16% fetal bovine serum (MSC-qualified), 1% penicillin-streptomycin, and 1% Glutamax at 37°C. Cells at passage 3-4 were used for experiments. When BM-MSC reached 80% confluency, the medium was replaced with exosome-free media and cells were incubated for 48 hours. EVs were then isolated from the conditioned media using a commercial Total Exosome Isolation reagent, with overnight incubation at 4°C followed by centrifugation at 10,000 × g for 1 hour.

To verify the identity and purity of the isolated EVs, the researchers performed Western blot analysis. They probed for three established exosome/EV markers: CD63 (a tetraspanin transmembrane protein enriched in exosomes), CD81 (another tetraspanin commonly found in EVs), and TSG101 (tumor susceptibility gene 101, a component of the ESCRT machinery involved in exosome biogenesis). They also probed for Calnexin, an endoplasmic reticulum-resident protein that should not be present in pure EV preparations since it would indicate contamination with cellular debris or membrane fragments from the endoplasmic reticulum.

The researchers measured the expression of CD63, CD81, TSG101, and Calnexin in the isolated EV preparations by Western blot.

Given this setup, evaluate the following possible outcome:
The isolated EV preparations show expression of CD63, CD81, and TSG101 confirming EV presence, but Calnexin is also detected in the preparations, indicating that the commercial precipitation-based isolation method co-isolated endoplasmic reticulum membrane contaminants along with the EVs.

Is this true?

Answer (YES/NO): NO